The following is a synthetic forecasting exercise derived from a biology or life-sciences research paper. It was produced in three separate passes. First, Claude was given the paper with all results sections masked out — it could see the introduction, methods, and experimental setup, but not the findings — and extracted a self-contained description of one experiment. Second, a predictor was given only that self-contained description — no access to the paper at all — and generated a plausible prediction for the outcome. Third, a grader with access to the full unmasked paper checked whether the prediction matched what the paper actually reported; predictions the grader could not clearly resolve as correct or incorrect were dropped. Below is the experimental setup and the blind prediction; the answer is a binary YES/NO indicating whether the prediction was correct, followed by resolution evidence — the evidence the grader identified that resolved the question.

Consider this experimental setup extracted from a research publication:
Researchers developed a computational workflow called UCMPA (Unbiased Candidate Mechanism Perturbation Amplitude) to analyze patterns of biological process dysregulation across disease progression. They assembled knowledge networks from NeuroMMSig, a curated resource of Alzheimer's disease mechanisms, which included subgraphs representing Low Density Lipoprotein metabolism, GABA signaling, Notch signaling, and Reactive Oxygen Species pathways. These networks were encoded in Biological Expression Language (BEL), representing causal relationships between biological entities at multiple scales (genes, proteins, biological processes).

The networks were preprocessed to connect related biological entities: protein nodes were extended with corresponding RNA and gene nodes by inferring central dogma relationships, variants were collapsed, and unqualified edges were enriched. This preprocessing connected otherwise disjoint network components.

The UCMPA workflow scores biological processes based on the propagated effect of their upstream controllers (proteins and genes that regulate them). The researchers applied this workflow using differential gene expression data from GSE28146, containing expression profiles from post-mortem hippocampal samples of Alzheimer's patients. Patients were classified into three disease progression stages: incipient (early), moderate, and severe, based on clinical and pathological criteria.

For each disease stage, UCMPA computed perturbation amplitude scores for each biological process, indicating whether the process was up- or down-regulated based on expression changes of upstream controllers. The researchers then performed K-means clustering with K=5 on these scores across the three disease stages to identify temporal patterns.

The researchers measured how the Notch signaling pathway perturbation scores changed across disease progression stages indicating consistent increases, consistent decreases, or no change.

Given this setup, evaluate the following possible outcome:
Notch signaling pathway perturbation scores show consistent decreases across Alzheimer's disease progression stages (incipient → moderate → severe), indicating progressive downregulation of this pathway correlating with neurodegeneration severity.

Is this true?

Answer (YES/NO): NO